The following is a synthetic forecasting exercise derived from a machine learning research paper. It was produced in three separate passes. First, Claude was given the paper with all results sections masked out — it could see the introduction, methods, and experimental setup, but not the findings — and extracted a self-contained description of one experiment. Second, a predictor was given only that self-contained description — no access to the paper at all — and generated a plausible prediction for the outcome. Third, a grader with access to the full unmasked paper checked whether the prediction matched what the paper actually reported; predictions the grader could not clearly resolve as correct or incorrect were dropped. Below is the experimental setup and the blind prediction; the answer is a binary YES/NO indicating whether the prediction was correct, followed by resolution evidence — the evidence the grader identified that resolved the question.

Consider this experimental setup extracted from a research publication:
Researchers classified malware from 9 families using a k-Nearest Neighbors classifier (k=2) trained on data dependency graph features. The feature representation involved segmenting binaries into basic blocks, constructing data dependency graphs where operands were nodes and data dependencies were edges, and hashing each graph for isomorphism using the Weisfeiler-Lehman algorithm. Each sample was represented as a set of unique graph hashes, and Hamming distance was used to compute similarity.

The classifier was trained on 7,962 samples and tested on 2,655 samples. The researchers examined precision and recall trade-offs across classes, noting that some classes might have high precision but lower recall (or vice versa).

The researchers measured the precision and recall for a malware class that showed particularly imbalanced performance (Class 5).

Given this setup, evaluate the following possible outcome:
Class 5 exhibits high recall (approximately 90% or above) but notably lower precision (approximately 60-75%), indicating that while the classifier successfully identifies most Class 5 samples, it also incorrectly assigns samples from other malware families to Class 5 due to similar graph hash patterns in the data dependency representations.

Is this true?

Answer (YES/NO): NO